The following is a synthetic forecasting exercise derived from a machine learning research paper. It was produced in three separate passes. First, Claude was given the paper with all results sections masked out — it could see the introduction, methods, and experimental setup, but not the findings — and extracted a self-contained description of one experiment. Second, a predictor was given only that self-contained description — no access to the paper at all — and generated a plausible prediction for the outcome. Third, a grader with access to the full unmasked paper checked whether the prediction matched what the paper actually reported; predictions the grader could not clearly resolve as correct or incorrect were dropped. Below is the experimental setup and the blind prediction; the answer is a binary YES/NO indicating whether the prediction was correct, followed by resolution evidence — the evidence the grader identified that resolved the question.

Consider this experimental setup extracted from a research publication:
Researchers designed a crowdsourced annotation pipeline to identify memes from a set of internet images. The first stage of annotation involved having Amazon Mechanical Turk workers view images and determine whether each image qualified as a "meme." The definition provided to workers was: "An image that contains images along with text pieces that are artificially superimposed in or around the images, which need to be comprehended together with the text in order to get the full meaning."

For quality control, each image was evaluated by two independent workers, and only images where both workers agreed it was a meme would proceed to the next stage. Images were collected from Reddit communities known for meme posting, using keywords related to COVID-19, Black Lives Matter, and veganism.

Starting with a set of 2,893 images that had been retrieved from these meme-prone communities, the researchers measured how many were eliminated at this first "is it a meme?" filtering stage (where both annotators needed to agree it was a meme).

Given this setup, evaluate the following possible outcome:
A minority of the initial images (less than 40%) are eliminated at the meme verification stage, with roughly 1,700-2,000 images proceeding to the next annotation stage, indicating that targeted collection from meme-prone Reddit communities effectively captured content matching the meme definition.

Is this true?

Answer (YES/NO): YES